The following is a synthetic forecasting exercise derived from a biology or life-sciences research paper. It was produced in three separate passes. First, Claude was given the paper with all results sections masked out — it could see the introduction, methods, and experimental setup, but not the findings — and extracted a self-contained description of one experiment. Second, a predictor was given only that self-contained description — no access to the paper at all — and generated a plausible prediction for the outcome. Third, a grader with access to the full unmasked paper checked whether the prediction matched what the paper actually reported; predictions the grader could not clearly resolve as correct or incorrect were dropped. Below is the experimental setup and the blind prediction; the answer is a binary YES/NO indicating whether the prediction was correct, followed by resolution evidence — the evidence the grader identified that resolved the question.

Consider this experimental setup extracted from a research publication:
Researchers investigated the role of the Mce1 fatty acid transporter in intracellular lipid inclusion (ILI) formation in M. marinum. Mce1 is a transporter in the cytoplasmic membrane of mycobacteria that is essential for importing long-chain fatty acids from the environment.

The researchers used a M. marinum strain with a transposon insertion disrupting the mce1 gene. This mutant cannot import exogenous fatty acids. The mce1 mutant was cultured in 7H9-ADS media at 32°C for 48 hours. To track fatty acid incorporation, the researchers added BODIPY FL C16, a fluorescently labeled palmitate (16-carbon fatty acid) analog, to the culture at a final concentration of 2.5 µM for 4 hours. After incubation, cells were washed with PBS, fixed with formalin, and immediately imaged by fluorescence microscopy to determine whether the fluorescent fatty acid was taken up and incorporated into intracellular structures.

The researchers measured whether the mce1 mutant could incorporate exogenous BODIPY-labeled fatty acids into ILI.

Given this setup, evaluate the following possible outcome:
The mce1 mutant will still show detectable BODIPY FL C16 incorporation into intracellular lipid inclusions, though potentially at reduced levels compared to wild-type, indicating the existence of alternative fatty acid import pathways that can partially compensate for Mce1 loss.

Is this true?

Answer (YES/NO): NO